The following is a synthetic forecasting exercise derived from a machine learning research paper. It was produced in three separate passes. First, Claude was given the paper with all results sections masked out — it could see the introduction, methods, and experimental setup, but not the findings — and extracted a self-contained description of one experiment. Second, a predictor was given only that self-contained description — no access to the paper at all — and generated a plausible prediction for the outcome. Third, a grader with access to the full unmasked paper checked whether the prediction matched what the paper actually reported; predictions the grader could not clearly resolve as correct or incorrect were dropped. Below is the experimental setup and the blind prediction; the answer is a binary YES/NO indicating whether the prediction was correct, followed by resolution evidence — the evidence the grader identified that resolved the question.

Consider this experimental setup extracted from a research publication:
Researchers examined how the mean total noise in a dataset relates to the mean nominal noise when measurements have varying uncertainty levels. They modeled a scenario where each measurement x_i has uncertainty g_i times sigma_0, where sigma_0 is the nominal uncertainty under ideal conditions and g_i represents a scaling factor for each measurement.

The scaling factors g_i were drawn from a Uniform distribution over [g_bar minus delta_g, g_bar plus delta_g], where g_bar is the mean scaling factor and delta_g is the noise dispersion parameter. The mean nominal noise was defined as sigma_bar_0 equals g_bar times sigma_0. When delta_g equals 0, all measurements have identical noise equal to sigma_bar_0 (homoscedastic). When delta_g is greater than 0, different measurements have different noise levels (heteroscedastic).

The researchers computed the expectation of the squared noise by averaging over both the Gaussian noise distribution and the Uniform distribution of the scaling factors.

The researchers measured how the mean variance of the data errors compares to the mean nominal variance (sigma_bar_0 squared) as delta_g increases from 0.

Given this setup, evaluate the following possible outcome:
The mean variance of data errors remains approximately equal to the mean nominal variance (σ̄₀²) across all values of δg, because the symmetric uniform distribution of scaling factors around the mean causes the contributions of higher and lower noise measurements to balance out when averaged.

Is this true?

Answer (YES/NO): NO